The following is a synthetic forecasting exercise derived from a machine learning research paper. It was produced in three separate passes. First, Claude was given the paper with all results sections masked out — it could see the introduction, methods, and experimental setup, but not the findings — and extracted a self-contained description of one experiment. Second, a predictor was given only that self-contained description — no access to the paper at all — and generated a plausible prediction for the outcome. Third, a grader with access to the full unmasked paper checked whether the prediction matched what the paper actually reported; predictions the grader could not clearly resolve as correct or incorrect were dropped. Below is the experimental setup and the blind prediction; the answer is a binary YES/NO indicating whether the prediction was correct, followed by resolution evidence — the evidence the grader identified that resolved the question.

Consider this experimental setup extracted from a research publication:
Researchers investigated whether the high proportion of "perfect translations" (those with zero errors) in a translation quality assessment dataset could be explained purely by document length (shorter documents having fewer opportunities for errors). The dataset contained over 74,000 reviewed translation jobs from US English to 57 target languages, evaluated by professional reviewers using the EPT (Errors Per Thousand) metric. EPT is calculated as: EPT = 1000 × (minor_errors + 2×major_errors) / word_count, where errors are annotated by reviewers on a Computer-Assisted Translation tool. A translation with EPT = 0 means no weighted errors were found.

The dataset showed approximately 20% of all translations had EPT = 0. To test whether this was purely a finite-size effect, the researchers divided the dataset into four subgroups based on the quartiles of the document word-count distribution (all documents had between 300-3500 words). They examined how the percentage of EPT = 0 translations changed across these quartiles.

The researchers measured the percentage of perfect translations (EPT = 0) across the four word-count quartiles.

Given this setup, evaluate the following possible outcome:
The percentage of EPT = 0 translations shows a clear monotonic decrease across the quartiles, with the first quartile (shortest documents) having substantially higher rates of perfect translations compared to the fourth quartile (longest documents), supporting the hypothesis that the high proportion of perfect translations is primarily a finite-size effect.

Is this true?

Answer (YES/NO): NO